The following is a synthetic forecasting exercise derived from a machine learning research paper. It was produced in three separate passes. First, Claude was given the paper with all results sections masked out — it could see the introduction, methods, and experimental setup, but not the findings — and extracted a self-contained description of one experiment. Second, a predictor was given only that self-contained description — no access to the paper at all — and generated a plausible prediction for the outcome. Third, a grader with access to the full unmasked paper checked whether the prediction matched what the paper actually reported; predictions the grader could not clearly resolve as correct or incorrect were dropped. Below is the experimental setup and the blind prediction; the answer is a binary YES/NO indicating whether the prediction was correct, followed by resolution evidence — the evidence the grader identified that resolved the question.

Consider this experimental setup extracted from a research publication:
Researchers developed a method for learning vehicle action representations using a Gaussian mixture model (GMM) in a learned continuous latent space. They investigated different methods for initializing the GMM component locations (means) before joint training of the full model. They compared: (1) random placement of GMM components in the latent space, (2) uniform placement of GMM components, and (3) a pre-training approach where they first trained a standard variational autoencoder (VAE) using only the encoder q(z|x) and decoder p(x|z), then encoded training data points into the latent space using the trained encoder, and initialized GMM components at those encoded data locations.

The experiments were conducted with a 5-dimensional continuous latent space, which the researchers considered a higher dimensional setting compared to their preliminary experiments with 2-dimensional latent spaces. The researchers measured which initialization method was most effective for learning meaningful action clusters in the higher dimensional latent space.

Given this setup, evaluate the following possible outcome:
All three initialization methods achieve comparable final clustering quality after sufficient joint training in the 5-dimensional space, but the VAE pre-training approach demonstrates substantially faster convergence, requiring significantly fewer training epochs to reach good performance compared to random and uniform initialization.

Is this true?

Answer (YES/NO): NO